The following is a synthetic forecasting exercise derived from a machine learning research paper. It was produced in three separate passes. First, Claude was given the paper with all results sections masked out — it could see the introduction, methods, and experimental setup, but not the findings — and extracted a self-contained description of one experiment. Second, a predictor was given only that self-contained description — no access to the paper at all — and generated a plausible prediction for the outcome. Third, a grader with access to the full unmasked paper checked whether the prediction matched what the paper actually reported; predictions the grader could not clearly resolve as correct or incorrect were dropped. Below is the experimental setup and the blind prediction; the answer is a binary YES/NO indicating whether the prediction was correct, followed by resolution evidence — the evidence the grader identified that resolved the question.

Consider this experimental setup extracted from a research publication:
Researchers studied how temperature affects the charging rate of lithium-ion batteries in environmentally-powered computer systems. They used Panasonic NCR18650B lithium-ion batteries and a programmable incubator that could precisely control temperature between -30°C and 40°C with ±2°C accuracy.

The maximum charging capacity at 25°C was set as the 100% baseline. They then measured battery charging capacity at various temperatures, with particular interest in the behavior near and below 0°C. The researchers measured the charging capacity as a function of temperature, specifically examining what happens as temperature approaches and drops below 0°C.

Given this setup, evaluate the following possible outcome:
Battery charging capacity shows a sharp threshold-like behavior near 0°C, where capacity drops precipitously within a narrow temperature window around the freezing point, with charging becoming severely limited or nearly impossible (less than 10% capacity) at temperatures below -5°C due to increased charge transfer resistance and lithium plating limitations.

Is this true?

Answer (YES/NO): NO